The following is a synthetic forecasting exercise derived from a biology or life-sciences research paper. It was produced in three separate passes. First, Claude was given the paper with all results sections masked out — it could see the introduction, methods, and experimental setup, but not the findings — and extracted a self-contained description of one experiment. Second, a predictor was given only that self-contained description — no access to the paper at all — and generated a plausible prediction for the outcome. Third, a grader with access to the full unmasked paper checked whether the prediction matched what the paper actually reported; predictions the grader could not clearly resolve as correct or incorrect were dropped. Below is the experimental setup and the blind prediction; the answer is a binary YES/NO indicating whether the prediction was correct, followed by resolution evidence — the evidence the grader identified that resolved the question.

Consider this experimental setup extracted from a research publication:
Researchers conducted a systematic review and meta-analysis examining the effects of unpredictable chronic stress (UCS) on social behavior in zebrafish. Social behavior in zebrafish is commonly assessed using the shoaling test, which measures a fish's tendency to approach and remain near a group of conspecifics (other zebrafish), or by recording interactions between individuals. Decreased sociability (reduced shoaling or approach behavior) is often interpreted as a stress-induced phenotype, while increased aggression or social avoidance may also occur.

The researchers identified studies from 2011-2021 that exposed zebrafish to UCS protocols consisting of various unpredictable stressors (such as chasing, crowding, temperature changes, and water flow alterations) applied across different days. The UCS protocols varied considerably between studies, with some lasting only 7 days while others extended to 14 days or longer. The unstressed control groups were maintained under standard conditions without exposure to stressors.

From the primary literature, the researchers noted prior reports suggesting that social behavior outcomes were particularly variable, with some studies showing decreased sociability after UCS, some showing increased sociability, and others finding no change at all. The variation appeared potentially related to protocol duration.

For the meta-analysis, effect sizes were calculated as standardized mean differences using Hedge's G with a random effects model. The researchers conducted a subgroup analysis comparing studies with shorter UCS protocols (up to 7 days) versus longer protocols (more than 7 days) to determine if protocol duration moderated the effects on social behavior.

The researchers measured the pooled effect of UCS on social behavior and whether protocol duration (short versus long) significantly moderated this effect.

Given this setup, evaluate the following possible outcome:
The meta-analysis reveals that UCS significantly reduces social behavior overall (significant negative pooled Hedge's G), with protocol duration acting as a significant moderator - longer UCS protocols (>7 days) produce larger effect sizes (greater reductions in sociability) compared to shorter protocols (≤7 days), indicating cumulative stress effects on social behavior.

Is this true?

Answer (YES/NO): NO